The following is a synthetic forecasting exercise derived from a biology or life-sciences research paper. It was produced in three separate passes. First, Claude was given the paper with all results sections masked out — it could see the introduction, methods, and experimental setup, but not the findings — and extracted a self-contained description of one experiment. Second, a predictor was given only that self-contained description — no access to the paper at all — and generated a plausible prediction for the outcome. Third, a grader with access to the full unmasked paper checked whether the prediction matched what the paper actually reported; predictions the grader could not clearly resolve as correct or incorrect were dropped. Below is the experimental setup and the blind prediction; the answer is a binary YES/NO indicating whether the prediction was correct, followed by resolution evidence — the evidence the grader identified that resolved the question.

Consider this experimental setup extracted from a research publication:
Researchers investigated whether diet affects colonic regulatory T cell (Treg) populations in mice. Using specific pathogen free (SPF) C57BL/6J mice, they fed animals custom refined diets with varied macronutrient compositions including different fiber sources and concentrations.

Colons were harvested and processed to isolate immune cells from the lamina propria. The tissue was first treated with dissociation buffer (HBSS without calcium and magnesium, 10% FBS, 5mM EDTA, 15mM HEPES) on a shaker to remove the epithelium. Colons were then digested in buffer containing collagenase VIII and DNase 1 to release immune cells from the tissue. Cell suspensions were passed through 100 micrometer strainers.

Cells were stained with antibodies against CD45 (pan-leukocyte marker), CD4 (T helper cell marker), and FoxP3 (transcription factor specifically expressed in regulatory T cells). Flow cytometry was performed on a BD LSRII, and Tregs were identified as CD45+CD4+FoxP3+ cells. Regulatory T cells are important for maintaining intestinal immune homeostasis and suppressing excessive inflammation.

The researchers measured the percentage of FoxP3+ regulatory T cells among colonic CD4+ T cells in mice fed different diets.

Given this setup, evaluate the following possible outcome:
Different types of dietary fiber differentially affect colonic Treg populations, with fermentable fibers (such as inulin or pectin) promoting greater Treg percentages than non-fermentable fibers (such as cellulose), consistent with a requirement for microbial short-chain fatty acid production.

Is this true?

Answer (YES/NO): YES